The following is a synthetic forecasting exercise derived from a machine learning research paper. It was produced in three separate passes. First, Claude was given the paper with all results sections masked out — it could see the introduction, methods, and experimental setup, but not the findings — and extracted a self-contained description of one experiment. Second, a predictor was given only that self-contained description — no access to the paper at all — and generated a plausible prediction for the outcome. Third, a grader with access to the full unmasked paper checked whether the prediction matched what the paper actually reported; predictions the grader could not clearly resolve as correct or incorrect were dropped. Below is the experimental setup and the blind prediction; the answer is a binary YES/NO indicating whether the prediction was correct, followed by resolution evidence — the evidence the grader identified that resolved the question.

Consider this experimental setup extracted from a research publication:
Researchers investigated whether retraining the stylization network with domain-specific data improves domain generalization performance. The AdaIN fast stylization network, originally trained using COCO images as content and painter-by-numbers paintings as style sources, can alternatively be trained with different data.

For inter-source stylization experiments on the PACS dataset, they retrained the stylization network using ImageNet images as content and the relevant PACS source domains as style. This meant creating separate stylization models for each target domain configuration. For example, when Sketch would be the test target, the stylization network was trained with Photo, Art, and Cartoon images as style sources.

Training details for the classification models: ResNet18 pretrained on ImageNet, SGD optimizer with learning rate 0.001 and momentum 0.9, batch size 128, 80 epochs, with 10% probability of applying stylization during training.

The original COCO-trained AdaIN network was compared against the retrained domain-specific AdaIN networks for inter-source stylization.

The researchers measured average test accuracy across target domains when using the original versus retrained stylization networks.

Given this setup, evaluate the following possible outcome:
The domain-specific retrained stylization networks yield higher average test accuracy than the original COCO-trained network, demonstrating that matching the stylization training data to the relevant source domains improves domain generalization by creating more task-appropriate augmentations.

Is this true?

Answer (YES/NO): NO